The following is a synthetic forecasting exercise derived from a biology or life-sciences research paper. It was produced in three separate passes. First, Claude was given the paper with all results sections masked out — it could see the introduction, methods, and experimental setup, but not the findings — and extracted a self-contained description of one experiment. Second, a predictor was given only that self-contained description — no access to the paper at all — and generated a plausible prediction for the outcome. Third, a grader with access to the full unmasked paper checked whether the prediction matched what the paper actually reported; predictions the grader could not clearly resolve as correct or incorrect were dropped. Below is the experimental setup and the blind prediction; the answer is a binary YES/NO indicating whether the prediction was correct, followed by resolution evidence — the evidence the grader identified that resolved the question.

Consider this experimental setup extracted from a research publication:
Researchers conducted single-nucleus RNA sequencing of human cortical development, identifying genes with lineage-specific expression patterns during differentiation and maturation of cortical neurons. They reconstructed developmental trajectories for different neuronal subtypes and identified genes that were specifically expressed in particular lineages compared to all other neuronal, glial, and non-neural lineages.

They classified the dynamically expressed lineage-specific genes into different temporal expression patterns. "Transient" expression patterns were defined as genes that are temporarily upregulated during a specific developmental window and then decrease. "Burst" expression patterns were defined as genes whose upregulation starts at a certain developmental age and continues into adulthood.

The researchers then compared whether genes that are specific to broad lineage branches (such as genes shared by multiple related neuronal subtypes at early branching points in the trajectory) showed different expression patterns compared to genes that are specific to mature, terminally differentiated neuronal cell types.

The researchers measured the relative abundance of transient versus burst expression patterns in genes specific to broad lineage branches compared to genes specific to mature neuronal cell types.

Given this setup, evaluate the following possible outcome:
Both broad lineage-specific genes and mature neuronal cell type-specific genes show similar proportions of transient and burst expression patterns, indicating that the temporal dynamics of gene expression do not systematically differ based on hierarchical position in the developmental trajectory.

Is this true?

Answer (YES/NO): NO